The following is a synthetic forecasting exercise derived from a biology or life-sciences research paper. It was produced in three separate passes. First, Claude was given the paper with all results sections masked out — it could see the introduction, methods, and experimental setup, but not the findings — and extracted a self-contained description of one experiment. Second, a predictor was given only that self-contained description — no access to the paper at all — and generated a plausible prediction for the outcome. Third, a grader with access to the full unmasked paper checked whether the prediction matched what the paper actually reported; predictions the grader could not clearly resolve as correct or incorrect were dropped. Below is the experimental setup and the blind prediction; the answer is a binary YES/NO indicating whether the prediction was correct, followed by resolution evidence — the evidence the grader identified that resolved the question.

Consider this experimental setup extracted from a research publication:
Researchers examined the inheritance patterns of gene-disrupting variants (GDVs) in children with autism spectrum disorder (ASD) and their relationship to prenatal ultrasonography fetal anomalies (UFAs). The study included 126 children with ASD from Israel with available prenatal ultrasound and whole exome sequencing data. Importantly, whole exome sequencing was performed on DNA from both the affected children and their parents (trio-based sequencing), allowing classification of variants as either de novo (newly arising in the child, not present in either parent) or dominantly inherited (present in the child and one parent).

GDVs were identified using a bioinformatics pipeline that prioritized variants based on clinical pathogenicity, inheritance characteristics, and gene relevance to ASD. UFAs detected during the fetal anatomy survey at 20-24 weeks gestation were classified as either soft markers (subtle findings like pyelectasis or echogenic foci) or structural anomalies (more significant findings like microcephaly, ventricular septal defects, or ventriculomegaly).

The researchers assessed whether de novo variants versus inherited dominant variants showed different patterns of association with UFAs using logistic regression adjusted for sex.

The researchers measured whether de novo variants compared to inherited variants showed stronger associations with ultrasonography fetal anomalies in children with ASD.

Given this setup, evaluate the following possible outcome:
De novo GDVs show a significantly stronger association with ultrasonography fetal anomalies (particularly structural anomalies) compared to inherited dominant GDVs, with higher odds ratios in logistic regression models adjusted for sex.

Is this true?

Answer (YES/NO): NO